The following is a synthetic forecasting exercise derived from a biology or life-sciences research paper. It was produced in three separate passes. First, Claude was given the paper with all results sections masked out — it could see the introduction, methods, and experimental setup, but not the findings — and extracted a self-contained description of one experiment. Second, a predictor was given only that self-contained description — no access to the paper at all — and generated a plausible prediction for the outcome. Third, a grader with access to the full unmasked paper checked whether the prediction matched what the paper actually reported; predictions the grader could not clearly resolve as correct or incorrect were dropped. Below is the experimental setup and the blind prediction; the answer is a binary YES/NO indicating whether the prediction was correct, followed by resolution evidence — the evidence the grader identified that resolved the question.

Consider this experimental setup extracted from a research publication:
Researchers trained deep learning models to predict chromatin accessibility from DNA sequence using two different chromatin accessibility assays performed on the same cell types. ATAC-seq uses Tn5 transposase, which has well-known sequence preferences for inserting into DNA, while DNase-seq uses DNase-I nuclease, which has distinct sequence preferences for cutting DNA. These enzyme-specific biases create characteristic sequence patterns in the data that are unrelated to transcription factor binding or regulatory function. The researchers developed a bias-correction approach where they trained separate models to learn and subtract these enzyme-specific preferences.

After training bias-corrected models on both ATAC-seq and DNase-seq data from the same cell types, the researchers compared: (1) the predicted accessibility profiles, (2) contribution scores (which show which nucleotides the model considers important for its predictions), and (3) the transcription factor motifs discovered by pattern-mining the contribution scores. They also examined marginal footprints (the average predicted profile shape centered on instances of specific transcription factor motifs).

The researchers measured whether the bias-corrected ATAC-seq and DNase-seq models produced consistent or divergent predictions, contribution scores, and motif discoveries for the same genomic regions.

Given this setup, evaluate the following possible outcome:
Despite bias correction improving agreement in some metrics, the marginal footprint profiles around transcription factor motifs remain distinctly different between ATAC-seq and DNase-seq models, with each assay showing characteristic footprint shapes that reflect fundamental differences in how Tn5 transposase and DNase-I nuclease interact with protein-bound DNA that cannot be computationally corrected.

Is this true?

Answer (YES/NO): NO